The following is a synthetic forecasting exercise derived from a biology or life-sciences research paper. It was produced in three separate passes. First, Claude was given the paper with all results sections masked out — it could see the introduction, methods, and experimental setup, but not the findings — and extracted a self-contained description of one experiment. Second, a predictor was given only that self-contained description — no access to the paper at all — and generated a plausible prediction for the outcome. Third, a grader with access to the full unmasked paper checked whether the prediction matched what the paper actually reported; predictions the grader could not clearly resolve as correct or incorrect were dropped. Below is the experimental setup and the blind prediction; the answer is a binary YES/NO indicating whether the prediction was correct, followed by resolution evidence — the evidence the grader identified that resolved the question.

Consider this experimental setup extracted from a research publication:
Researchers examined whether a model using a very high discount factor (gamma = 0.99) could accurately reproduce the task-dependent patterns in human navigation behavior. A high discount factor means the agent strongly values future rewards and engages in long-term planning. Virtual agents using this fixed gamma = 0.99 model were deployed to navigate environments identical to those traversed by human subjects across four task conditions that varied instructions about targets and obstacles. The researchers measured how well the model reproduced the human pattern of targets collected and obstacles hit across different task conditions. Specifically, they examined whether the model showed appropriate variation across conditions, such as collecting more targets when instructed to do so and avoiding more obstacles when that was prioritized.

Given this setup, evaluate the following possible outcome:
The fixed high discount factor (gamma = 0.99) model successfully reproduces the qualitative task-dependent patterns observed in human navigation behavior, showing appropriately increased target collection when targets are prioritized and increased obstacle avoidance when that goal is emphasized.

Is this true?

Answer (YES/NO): NO